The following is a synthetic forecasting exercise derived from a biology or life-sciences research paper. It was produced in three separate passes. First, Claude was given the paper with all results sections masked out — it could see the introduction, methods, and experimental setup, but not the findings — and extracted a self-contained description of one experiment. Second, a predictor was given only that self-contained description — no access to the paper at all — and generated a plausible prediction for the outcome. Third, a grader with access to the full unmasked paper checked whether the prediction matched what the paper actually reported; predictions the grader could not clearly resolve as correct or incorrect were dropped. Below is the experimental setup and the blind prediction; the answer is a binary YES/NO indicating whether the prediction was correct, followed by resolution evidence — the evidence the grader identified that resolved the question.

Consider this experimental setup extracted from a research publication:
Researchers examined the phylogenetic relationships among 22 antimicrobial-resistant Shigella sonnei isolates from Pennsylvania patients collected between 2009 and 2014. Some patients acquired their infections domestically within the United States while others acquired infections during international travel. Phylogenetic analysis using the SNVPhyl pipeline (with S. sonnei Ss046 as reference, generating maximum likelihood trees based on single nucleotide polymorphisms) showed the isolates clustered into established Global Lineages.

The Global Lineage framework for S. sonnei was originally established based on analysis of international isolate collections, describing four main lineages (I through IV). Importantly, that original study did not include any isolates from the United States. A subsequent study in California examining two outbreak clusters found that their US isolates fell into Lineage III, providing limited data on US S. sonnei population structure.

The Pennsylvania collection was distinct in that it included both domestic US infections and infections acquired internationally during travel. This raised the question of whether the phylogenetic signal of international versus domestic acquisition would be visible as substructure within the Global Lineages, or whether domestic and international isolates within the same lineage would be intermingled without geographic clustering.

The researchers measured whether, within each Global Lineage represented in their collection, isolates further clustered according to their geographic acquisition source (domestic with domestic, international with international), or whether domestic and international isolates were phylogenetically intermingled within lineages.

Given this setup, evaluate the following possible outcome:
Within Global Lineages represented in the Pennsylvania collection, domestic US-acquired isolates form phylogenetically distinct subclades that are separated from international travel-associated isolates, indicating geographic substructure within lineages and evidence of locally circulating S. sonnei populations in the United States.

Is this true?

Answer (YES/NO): NO